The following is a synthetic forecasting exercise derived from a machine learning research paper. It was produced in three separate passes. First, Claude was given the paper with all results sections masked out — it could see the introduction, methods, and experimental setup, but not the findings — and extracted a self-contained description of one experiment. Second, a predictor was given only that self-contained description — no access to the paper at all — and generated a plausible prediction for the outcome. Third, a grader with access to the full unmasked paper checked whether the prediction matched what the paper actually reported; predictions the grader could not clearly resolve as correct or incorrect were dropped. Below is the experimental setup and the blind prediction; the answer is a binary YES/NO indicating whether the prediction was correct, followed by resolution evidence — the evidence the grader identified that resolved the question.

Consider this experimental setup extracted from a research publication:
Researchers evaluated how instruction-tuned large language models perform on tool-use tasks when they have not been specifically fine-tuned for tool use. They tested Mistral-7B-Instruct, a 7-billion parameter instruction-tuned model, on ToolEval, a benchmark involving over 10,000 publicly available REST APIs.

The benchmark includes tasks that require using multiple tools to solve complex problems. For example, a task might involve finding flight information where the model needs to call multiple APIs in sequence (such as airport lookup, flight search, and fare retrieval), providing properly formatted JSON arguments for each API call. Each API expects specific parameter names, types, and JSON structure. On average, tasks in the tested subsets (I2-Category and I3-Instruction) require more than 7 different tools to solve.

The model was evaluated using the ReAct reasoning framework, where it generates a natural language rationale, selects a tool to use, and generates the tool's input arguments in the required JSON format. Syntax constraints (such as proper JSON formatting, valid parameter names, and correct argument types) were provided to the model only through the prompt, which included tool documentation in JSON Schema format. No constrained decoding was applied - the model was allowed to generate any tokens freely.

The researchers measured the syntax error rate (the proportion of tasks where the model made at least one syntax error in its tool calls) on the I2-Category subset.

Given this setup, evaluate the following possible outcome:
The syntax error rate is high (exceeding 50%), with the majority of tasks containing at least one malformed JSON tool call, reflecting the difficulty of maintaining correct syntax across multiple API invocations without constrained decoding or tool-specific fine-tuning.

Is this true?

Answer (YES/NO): YES